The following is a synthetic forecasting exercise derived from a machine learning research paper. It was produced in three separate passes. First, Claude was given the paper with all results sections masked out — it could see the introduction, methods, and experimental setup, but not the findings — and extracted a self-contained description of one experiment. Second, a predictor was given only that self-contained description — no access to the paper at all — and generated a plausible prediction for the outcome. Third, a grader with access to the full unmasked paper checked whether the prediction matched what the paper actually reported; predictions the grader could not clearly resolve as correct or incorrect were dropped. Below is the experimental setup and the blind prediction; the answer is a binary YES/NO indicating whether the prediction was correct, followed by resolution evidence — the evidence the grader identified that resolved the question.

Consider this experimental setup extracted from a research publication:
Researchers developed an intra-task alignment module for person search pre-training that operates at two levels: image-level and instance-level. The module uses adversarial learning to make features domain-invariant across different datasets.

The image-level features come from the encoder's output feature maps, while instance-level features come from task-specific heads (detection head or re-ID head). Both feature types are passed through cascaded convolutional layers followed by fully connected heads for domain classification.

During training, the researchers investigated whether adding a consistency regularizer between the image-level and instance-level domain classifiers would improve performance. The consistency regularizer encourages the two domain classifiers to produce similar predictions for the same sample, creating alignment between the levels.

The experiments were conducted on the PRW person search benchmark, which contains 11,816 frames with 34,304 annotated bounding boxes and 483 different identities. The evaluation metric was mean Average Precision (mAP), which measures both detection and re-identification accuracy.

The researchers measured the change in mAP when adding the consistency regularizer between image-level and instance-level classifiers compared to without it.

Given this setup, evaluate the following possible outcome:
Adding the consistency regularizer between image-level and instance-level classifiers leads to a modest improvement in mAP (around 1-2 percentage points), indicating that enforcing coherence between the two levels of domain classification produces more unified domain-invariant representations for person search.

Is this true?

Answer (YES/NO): NO